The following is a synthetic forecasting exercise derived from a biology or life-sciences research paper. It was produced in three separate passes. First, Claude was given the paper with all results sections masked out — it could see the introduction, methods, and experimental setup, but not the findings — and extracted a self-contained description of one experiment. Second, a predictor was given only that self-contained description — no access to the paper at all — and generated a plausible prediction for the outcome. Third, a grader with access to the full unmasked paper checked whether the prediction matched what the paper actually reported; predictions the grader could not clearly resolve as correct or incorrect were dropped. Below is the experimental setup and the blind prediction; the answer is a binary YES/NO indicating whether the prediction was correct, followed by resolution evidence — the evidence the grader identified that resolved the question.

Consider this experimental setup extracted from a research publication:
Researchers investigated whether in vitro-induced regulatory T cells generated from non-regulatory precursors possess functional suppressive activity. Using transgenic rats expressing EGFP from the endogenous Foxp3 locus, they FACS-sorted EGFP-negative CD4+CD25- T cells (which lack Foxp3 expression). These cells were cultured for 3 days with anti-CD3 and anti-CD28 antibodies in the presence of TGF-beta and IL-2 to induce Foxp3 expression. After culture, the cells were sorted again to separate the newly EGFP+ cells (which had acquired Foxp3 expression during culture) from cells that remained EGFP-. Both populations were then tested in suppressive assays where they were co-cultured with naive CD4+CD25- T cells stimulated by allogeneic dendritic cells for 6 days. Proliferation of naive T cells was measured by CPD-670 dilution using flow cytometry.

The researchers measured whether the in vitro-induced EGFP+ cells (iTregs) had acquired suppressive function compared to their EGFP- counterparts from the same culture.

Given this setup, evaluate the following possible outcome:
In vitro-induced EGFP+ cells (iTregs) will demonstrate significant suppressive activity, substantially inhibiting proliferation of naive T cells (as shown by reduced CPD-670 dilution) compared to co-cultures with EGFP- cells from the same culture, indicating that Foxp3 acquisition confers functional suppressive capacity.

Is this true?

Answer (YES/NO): YES